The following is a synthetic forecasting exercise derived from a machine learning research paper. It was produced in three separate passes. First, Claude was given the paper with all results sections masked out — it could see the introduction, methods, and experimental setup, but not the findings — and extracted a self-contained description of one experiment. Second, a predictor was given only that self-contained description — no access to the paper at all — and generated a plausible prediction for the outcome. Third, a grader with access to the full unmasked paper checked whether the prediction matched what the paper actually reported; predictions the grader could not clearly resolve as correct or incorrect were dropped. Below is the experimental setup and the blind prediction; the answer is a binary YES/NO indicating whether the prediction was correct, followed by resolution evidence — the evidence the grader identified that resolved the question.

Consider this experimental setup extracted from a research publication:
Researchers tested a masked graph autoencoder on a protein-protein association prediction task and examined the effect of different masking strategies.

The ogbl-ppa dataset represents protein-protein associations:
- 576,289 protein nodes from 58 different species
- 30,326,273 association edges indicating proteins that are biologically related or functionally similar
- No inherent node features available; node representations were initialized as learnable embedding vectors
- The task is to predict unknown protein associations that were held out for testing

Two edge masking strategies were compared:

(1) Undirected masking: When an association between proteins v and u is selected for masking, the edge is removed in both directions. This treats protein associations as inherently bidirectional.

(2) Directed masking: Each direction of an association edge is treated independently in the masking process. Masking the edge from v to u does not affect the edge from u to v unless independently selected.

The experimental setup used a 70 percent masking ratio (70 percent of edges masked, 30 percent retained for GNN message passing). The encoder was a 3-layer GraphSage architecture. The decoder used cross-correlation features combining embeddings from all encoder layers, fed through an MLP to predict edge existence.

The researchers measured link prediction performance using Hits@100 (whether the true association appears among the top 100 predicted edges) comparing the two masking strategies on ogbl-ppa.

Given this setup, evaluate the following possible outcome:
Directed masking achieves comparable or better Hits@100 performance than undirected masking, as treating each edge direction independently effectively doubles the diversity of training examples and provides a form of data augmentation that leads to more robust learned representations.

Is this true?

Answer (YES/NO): YES